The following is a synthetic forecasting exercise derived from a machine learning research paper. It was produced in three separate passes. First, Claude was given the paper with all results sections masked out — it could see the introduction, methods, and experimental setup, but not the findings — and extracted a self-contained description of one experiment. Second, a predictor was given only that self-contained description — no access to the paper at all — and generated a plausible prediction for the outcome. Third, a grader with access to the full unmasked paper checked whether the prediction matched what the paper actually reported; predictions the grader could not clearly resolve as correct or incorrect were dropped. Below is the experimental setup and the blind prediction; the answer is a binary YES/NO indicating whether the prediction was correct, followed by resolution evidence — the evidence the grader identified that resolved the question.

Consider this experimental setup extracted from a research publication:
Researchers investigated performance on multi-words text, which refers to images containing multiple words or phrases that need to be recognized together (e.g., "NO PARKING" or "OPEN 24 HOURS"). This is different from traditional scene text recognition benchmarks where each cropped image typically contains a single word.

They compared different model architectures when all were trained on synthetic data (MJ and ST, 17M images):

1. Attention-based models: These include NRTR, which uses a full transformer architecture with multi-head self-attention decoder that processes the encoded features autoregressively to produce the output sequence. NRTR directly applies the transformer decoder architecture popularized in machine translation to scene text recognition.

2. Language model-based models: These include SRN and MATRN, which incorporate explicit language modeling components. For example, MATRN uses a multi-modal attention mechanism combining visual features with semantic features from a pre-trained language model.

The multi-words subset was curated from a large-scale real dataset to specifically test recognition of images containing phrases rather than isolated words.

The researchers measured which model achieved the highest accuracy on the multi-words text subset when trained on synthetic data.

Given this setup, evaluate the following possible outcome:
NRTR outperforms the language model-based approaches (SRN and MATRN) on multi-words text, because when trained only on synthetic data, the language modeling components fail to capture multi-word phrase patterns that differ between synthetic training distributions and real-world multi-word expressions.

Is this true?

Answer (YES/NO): YES